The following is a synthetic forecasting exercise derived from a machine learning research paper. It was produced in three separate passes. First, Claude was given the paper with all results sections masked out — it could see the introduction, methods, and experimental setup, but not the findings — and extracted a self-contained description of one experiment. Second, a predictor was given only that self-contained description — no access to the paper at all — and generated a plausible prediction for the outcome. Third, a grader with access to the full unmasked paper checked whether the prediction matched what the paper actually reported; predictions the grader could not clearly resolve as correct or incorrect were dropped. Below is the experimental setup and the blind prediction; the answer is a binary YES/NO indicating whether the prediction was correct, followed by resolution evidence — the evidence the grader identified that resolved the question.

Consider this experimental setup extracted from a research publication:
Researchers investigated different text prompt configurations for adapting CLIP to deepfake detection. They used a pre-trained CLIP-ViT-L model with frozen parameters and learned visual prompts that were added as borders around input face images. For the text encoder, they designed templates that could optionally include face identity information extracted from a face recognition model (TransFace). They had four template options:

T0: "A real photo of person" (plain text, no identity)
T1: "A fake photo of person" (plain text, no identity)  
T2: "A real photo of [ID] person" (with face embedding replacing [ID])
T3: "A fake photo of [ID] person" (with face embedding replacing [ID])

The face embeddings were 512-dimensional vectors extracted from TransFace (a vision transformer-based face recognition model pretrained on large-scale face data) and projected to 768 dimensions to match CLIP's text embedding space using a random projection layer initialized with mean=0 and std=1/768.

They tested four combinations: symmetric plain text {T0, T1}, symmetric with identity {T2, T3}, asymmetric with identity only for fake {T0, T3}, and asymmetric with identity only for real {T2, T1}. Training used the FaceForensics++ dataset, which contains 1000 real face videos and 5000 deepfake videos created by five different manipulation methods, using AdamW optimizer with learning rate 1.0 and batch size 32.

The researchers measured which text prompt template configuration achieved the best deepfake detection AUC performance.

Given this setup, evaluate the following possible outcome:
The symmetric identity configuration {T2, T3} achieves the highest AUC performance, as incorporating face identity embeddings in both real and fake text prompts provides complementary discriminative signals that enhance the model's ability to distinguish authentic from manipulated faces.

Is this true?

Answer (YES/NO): NO